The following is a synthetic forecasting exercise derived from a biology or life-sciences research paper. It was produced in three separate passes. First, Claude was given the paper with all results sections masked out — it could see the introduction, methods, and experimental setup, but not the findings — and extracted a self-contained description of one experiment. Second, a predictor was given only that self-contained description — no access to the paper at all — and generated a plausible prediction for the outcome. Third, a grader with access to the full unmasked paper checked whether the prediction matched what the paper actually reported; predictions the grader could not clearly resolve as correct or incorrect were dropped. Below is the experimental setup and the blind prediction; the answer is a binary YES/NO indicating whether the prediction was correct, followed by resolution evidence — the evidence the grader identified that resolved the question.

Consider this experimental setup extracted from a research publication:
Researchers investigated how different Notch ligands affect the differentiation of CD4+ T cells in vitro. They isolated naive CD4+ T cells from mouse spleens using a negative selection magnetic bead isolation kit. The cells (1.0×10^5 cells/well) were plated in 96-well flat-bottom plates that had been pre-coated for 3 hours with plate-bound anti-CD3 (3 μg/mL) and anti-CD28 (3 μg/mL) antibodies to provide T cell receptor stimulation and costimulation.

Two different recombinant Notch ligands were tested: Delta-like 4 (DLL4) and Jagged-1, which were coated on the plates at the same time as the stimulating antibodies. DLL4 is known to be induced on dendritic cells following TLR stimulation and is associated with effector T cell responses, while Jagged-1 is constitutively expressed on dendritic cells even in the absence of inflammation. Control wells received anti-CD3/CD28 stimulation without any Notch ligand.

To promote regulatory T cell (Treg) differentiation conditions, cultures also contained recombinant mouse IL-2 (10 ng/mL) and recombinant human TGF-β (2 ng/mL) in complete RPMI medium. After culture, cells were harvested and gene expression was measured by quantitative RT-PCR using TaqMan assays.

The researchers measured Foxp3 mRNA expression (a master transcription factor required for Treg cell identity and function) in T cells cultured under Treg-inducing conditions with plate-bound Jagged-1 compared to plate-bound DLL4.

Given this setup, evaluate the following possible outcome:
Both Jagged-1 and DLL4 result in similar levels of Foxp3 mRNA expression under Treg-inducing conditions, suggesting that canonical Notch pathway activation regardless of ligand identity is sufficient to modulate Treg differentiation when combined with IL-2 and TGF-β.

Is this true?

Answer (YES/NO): NO